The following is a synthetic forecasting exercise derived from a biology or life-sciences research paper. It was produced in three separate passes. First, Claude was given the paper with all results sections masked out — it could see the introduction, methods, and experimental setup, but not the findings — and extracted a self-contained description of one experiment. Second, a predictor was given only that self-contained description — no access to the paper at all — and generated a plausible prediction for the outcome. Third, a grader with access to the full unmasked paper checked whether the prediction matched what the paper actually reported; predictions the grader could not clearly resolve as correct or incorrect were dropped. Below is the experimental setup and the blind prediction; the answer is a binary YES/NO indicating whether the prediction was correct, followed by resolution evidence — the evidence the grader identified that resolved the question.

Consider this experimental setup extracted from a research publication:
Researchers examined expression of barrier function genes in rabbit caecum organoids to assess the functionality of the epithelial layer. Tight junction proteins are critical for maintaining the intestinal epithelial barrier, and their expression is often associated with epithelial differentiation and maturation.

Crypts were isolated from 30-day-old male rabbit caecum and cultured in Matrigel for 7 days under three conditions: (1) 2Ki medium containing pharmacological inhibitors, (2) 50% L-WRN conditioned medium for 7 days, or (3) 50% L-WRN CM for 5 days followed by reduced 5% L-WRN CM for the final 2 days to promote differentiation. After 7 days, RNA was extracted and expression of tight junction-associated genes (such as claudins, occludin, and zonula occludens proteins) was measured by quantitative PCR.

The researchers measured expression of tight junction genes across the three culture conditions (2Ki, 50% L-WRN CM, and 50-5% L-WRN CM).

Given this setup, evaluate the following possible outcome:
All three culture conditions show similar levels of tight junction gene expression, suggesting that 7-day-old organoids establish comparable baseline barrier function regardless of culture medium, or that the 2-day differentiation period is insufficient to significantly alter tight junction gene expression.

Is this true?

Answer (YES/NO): NO